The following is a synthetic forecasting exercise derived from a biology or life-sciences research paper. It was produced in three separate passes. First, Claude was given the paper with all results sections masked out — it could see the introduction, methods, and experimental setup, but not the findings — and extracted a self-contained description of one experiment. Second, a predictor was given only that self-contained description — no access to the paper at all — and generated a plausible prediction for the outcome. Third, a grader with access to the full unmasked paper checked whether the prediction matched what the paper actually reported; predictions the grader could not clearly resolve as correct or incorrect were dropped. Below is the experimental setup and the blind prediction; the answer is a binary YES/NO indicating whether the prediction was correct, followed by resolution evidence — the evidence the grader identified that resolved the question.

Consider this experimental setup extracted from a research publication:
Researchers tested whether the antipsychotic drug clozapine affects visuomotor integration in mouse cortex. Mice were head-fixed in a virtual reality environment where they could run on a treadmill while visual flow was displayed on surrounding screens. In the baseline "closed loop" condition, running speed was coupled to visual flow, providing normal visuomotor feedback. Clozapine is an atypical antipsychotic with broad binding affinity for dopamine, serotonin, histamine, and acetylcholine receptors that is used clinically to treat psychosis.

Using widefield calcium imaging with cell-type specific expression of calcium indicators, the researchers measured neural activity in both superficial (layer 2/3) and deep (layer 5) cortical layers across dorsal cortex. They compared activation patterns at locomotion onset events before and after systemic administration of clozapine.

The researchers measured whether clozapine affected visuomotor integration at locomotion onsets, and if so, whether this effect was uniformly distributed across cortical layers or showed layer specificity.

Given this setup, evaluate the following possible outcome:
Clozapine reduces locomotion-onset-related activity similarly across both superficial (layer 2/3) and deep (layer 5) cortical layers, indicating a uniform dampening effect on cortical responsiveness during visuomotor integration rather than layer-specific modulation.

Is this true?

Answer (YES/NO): NO